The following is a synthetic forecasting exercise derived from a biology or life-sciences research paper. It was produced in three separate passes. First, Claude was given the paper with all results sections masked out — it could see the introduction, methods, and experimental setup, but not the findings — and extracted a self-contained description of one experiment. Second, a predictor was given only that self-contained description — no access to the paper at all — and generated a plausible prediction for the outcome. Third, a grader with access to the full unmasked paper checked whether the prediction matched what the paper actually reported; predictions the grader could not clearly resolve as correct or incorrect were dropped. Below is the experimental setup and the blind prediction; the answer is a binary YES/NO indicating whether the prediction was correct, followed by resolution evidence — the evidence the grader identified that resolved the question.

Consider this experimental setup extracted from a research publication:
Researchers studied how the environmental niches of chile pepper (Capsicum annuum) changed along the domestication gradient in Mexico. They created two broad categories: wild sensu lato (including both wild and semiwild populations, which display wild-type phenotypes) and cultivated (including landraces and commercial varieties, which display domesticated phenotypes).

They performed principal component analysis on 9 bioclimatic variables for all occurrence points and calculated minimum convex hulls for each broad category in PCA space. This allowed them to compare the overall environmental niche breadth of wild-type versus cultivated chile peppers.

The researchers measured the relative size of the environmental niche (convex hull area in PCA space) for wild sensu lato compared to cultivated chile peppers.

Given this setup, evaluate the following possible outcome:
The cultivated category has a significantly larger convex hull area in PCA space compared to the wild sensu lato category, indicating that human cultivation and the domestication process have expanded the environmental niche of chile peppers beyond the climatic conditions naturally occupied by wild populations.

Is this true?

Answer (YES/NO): NO